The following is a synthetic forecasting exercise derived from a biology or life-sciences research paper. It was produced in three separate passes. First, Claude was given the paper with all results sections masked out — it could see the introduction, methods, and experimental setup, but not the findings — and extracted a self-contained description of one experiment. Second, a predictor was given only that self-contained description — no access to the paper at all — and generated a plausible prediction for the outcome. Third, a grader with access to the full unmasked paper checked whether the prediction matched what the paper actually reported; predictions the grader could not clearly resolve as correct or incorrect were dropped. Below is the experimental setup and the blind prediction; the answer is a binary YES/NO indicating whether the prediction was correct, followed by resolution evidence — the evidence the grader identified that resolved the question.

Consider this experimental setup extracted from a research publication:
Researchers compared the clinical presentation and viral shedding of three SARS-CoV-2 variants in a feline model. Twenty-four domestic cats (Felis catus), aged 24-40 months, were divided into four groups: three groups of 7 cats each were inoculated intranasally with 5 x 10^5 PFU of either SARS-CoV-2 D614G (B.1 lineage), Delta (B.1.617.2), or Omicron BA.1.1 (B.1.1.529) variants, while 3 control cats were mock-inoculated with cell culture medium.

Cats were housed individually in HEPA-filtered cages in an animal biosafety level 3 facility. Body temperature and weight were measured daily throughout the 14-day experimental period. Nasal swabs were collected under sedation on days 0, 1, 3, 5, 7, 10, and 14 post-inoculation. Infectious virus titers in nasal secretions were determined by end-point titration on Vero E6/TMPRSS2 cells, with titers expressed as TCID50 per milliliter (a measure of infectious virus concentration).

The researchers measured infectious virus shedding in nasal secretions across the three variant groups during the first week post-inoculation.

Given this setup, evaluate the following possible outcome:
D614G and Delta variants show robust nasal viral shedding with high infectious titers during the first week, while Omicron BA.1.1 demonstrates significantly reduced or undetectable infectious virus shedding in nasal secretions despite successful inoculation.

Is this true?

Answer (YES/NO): YES